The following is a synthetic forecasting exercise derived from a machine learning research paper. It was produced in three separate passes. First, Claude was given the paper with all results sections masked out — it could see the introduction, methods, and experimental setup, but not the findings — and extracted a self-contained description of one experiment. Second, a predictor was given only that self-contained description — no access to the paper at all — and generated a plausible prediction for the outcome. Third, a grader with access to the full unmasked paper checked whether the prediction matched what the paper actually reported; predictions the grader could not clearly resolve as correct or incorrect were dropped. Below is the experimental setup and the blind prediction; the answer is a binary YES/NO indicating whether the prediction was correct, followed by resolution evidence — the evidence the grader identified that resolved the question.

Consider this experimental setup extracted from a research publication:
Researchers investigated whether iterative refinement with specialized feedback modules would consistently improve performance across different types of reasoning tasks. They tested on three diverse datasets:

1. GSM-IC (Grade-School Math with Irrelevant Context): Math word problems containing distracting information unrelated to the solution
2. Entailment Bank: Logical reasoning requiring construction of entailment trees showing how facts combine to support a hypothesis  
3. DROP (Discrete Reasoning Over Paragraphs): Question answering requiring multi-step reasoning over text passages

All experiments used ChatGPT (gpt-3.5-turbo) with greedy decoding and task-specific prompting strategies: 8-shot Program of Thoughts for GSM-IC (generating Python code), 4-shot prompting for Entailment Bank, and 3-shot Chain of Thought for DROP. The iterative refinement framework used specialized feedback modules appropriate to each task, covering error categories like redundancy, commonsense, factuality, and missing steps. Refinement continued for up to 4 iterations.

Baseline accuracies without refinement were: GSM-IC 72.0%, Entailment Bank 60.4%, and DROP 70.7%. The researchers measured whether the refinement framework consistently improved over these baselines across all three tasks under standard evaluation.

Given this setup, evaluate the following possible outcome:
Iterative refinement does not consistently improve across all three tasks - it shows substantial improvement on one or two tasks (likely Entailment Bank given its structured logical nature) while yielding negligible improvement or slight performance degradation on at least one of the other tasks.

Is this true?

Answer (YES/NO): YES